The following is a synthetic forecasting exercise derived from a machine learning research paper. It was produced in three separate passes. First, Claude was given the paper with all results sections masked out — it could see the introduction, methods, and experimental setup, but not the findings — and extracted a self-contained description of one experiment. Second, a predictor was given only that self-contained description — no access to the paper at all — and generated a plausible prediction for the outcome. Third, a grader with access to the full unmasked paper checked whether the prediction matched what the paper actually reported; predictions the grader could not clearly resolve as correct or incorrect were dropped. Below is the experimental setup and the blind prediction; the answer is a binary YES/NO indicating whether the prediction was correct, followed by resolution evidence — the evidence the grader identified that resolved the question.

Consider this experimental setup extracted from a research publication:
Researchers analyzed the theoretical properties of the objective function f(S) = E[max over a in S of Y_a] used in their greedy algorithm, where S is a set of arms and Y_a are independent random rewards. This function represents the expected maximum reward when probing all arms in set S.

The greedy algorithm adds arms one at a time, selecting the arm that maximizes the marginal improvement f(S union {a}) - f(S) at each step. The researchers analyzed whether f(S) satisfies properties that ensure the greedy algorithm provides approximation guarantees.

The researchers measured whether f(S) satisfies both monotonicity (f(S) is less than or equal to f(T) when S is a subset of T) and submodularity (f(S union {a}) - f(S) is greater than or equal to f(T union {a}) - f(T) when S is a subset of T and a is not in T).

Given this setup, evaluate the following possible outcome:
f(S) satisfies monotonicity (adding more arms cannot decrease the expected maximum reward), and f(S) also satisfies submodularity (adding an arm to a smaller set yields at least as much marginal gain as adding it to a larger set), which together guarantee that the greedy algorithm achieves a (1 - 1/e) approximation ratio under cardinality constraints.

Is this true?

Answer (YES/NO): YES